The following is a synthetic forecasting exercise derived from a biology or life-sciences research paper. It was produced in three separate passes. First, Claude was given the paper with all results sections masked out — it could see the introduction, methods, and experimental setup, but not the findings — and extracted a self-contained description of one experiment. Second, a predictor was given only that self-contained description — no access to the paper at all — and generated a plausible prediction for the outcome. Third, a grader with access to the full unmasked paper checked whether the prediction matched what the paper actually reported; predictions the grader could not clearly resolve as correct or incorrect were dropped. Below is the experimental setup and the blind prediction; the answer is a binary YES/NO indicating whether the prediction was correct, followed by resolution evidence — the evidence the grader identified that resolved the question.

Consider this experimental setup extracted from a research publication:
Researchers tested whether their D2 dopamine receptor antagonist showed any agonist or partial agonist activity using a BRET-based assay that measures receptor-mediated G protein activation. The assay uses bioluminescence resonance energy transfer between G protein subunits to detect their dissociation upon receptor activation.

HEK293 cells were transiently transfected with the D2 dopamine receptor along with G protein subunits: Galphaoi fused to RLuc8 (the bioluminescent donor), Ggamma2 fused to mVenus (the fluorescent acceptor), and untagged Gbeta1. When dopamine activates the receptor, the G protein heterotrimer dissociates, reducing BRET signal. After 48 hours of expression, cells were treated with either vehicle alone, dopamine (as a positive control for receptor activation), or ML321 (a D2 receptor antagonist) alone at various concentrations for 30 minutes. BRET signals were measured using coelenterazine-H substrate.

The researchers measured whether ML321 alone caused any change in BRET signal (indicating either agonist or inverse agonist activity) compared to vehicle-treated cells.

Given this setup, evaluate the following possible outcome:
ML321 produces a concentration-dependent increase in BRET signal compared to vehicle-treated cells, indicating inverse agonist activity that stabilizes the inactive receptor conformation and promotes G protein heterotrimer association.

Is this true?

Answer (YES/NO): YES